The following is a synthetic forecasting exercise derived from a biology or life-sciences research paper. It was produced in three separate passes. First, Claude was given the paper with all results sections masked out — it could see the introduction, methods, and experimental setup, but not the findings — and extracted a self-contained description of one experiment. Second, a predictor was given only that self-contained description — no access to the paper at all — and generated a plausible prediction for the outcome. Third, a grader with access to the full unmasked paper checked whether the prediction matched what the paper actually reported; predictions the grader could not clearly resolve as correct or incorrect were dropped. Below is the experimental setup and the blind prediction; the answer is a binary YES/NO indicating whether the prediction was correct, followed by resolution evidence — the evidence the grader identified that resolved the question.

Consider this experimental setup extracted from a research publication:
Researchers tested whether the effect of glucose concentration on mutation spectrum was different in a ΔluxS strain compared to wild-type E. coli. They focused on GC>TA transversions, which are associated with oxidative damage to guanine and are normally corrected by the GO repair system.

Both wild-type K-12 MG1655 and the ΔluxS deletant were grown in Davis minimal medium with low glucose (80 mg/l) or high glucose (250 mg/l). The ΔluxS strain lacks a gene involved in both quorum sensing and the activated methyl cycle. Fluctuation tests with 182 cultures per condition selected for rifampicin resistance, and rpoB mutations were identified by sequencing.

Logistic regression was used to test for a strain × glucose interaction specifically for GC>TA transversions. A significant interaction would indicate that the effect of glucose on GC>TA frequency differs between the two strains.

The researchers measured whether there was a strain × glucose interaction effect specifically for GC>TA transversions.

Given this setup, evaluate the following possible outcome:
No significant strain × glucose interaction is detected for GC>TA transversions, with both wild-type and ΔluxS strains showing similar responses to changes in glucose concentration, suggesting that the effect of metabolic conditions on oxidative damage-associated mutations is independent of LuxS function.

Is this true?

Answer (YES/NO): YES